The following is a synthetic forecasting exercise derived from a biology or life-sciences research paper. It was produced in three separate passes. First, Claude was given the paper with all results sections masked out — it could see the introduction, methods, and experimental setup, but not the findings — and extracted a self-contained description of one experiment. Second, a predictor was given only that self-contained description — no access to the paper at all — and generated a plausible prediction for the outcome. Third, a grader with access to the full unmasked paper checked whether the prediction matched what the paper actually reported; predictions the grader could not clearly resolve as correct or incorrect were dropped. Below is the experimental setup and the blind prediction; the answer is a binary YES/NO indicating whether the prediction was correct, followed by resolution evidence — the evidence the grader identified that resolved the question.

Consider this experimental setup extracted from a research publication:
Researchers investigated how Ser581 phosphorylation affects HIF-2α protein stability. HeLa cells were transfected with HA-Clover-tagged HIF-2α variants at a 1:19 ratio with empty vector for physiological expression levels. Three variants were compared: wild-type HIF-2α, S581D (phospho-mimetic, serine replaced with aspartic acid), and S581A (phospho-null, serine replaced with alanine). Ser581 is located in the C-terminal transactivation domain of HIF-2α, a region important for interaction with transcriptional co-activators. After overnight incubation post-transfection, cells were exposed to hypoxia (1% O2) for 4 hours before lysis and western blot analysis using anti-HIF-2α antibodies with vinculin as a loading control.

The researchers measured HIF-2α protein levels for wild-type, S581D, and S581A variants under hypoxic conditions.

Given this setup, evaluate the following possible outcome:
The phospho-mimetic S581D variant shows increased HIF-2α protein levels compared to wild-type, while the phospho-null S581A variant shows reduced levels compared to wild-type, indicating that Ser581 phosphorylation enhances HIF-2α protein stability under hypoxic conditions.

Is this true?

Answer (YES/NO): NO